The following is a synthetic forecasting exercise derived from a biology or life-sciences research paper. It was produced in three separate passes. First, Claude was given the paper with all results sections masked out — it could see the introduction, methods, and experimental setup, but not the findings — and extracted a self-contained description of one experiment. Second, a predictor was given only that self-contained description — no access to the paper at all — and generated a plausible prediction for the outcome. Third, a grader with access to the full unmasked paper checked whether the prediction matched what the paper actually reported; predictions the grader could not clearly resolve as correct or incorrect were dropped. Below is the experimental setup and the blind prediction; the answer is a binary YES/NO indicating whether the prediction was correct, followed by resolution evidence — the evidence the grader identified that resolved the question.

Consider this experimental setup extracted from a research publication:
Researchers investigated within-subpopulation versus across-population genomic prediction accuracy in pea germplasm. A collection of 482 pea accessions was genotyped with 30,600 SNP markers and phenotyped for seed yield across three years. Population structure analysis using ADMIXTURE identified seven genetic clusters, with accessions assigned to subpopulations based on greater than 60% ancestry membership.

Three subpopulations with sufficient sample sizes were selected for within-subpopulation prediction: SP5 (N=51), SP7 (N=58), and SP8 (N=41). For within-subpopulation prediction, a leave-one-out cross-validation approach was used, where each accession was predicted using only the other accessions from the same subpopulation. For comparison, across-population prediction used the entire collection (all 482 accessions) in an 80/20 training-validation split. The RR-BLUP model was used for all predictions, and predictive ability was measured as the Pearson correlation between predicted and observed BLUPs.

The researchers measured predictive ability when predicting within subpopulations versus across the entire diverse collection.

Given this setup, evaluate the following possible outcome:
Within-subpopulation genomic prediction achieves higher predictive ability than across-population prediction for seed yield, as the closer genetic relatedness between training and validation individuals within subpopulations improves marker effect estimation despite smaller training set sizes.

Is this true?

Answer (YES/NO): NO